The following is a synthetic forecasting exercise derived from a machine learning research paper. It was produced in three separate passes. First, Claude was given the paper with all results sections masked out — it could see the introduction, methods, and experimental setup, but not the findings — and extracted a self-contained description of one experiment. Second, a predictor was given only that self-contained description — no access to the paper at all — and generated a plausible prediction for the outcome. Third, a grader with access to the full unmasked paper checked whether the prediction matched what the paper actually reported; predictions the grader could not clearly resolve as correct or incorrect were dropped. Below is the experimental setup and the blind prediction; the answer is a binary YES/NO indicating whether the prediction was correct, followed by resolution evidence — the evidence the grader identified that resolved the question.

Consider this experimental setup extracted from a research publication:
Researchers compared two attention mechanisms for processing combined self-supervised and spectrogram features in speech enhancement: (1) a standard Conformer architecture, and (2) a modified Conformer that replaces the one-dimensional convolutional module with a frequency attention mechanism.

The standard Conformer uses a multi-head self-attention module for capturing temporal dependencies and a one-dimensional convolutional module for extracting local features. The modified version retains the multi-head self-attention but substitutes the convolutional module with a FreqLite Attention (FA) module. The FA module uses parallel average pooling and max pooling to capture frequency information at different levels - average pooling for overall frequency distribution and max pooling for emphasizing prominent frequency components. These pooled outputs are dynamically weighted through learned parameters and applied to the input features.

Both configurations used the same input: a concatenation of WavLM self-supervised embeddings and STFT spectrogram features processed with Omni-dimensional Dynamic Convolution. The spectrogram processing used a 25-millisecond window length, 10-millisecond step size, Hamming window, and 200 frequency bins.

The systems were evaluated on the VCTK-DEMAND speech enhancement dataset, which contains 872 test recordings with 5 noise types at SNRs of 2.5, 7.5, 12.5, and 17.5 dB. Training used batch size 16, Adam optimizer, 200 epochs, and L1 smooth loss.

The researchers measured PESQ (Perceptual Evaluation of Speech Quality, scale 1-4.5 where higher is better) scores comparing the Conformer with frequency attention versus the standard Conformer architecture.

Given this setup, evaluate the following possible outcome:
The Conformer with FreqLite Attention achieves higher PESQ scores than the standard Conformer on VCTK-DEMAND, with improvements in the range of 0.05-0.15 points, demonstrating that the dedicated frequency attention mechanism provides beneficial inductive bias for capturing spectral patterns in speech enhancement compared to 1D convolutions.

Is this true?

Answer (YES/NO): YES